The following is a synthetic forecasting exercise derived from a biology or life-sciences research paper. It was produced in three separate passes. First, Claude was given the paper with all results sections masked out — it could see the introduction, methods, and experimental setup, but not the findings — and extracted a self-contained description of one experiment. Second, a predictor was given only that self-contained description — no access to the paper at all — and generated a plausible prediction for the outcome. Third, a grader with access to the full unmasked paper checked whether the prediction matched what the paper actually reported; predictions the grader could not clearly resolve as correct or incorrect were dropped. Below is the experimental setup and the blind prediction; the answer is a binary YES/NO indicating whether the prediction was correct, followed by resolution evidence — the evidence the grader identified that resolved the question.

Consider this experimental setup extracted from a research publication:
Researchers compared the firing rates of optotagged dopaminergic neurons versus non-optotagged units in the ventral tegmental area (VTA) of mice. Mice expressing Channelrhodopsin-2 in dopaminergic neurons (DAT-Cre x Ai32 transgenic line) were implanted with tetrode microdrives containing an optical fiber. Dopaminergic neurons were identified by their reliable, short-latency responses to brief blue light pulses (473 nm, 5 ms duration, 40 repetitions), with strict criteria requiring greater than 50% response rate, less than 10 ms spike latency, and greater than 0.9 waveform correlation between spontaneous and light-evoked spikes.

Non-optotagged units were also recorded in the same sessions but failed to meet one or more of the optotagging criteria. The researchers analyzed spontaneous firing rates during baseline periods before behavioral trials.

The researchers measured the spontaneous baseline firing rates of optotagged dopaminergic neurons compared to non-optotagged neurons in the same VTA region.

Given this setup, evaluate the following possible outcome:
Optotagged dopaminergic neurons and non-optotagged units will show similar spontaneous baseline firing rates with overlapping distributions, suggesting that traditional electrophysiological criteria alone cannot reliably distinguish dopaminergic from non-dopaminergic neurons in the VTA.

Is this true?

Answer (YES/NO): NO